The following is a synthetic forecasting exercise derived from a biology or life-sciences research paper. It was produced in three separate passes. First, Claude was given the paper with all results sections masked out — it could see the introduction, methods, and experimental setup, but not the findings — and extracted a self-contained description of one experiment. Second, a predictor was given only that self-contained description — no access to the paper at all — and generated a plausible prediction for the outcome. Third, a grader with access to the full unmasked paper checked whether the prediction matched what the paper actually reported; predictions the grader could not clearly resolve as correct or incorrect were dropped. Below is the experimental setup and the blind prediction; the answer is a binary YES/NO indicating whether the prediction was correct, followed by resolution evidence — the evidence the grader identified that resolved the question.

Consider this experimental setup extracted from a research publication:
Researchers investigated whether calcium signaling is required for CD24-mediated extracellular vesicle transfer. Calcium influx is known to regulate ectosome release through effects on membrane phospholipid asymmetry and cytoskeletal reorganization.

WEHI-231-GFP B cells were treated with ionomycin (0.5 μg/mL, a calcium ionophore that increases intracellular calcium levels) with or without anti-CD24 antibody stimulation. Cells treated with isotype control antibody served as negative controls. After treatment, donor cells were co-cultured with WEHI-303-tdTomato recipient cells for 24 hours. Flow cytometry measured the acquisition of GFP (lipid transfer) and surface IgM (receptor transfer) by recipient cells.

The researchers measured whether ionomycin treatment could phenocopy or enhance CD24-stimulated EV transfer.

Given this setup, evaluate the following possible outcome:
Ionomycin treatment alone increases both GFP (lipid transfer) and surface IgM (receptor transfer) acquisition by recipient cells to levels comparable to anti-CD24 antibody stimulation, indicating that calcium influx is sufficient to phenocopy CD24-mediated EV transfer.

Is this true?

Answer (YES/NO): NO